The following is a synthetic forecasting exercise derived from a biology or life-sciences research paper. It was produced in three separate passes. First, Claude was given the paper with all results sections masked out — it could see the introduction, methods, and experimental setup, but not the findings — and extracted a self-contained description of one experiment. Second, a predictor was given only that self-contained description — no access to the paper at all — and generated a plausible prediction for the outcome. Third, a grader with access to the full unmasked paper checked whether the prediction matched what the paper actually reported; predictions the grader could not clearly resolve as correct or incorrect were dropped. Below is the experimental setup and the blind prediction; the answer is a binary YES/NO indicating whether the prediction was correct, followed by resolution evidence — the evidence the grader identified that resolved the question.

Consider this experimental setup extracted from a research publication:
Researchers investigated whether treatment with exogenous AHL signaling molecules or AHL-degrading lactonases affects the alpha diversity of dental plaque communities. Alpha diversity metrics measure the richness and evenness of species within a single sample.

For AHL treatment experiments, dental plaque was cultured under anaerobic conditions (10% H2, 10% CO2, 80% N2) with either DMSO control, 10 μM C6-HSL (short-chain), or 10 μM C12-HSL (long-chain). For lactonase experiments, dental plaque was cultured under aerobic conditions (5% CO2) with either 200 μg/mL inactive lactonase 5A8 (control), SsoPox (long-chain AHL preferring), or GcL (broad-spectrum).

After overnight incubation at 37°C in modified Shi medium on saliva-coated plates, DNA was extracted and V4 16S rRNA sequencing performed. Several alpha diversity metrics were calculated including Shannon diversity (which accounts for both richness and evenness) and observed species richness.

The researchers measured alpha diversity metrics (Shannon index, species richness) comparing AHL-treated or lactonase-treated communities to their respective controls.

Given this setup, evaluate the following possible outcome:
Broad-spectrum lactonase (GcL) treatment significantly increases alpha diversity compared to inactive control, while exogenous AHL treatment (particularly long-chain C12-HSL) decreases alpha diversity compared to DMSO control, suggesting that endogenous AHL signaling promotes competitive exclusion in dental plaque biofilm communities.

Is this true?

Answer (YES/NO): NO